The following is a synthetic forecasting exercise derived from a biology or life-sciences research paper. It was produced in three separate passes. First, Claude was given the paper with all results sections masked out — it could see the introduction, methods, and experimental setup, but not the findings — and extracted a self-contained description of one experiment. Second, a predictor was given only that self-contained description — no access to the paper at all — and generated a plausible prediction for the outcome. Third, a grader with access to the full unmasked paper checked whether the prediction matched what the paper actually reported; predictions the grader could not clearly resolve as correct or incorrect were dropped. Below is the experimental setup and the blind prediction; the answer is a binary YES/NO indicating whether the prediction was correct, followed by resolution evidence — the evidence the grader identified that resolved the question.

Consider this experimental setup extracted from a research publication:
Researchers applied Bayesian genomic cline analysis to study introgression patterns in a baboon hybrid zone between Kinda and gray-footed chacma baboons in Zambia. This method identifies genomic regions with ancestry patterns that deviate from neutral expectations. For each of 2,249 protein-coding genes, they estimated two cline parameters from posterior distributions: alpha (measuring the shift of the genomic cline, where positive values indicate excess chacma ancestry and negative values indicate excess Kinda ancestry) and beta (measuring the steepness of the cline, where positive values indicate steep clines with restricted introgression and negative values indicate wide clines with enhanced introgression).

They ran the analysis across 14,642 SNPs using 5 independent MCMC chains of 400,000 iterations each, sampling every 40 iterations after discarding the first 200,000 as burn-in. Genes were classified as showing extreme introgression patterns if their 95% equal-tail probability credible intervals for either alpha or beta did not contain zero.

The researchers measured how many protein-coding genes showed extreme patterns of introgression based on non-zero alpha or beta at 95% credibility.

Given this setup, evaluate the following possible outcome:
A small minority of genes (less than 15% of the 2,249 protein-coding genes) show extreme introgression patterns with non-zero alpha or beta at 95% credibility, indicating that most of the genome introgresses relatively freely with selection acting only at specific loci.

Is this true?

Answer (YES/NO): YES